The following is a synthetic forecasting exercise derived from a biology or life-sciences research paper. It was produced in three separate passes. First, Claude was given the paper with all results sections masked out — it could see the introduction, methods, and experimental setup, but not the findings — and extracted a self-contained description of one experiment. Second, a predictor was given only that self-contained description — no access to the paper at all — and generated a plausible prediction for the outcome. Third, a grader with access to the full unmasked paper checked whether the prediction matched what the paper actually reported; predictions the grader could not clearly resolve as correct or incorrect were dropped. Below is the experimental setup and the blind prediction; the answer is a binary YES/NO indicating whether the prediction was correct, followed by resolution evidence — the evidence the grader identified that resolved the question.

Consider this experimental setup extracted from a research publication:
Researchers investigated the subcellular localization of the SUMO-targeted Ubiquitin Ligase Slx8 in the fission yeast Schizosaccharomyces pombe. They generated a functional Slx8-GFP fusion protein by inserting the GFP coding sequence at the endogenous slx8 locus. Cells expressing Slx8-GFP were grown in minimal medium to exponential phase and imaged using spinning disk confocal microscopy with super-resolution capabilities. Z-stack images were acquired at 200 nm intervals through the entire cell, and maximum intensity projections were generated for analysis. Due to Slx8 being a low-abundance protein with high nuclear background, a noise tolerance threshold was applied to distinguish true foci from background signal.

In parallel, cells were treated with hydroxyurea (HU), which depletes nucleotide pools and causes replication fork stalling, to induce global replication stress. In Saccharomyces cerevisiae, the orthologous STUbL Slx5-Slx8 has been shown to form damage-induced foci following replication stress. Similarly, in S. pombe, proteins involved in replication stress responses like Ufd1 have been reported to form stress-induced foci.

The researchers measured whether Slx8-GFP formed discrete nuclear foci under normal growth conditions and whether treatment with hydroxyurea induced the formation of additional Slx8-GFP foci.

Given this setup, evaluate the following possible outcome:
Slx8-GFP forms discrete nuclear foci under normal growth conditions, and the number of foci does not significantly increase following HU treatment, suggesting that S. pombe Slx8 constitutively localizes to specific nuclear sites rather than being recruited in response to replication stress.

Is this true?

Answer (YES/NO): YES